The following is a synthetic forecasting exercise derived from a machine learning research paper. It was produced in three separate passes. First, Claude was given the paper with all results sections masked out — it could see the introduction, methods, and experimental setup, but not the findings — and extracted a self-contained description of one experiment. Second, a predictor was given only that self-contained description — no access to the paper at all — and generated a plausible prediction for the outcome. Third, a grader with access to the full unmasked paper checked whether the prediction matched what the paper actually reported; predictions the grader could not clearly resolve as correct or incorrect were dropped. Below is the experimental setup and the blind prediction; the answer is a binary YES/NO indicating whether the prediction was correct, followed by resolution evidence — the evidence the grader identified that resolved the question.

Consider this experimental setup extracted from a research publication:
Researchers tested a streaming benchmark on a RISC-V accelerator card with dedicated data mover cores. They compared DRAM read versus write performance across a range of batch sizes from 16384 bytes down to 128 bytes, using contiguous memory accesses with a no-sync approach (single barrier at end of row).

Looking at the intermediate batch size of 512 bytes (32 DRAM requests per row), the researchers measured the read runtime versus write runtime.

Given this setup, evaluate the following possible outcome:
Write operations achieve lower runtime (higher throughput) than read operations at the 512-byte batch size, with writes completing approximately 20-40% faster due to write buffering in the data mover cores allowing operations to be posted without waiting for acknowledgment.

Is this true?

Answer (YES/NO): NO